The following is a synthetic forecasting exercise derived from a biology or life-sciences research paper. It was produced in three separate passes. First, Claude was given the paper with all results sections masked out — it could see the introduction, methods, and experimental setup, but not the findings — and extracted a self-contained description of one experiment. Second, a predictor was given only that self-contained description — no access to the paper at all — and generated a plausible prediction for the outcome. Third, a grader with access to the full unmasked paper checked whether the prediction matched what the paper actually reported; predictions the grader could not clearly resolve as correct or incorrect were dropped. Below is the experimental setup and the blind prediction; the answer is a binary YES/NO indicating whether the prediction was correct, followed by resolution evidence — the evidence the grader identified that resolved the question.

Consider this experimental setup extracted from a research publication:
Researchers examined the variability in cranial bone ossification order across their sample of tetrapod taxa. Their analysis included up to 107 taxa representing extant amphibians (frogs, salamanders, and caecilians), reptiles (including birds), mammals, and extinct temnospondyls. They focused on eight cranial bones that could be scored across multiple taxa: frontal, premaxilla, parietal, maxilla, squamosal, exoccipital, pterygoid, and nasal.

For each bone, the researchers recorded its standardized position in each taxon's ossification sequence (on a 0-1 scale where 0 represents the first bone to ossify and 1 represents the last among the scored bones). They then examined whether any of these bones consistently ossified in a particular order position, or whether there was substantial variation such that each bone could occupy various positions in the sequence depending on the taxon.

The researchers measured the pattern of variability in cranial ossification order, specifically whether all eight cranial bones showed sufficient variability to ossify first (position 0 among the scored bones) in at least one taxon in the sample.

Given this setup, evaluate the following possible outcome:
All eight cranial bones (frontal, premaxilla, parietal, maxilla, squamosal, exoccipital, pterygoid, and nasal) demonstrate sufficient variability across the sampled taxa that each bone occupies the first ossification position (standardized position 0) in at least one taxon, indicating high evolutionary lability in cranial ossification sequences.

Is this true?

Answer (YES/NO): NO